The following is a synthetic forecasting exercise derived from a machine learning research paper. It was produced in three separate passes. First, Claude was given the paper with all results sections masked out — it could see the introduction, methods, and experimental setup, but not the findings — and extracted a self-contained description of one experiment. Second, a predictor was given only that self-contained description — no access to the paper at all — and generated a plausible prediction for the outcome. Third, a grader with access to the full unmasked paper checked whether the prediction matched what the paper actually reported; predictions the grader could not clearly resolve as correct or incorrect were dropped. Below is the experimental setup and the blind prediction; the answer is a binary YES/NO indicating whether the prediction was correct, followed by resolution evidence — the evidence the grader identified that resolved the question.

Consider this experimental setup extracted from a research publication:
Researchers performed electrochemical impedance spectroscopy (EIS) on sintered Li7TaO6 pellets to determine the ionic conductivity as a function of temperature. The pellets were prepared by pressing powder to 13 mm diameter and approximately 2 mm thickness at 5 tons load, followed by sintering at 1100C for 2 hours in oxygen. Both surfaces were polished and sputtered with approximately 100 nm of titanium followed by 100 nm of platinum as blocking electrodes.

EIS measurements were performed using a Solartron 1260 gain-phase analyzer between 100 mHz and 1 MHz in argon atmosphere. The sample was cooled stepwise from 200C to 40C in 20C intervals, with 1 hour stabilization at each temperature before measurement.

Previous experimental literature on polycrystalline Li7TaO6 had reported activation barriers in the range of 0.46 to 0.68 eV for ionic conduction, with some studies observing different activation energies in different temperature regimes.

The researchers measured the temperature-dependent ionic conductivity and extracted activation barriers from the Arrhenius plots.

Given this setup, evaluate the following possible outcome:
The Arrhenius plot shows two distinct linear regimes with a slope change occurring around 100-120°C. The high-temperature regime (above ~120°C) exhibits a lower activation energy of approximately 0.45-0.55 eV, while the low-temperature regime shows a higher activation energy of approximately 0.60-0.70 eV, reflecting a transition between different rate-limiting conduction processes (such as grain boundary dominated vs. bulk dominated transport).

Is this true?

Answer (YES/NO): NO